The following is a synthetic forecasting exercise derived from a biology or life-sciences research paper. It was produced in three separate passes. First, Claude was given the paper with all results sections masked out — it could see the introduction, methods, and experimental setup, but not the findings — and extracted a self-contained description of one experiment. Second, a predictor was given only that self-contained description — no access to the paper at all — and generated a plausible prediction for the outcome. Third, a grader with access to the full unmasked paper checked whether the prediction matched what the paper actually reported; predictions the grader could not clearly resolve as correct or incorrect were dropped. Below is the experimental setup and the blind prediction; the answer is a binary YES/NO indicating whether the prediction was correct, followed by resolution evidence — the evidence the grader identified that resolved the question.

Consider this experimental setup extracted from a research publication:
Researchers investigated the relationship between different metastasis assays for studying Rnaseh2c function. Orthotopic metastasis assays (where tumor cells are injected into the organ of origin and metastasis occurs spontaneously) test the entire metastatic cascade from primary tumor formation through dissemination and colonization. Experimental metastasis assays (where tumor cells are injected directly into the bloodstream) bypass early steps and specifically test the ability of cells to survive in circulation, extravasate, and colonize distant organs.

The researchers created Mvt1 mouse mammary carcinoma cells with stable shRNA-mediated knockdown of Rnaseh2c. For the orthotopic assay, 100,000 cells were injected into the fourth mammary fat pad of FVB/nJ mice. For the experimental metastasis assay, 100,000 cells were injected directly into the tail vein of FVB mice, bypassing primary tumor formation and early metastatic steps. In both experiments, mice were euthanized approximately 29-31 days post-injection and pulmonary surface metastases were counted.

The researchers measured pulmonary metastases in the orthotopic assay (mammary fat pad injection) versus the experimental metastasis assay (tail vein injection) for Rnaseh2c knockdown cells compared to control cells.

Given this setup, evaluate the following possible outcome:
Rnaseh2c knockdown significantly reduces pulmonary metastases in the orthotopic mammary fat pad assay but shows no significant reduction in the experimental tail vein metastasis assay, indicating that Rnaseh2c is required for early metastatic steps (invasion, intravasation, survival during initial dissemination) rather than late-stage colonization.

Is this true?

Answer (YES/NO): YES